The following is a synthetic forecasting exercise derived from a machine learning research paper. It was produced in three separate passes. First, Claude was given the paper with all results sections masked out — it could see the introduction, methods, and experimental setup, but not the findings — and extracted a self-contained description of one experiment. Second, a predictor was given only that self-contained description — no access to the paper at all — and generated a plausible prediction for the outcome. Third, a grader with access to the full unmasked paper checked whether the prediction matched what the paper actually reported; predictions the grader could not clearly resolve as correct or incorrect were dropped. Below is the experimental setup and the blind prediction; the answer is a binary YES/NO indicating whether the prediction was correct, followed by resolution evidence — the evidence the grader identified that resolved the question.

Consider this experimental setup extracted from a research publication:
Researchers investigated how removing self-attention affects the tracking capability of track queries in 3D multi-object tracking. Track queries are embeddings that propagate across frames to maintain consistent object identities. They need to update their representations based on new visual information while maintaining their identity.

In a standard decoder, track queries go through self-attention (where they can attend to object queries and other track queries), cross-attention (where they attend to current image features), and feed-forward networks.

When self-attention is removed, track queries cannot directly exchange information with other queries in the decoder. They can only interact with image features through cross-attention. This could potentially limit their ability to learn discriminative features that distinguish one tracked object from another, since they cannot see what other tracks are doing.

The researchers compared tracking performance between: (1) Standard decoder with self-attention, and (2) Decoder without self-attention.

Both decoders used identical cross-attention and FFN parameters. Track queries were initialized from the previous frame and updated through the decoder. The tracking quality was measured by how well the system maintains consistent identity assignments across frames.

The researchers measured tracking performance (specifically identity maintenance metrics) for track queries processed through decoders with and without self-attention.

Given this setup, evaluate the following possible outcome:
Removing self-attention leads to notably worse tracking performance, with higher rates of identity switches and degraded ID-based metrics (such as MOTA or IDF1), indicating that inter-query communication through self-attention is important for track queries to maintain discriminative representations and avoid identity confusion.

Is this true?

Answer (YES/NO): NO